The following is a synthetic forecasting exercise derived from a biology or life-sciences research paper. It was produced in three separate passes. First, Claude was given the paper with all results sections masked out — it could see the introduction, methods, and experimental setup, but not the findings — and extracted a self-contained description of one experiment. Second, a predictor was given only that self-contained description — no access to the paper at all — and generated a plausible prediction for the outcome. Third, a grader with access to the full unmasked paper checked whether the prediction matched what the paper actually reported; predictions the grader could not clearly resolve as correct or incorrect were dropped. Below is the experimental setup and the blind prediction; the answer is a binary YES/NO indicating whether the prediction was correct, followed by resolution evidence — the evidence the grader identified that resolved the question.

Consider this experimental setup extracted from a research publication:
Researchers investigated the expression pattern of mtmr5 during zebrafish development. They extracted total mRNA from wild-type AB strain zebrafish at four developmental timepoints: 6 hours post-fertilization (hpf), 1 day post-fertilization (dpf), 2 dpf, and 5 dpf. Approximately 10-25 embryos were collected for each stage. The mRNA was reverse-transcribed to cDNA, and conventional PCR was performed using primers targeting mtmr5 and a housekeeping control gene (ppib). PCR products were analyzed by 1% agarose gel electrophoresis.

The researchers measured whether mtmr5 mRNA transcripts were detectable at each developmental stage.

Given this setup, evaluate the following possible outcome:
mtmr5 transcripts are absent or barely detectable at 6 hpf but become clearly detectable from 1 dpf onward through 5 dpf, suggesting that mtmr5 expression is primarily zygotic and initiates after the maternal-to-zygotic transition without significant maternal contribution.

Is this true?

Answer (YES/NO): NO